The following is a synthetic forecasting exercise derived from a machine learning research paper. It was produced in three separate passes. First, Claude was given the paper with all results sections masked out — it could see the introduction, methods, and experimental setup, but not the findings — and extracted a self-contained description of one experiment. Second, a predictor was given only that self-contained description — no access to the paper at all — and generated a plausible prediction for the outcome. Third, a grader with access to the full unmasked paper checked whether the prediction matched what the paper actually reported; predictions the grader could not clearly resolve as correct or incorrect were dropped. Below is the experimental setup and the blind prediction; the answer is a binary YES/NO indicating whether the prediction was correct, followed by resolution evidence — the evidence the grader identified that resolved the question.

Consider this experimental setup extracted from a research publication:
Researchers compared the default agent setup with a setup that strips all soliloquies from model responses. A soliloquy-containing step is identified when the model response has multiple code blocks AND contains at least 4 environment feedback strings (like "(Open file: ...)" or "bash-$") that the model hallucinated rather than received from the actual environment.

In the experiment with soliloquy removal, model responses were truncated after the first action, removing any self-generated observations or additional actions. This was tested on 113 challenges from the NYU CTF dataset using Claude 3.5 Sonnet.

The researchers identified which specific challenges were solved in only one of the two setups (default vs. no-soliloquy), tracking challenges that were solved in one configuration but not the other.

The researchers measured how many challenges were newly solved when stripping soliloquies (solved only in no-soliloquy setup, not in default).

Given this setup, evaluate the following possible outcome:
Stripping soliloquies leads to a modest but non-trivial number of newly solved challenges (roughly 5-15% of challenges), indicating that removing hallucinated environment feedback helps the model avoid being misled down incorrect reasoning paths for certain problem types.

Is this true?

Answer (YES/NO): NO